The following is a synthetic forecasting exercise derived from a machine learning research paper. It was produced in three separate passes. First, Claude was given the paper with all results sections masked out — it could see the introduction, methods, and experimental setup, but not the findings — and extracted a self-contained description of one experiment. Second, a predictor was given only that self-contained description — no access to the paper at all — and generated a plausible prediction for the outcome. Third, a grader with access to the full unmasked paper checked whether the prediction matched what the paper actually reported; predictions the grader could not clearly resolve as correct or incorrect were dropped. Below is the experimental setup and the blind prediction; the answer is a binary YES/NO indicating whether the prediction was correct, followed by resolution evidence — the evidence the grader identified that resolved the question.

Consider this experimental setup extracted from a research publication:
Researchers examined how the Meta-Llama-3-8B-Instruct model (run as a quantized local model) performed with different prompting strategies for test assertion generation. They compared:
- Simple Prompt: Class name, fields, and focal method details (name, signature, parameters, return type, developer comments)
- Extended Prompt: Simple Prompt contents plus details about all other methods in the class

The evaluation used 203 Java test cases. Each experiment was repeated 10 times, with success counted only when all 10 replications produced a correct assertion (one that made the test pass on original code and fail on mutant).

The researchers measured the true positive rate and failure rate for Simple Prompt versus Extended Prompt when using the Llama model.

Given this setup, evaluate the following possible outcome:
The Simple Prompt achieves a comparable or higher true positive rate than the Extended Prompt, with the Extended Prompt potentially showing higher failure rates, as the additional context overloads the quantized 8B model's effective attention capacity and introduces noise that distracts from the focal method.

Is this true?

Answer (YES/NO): NO